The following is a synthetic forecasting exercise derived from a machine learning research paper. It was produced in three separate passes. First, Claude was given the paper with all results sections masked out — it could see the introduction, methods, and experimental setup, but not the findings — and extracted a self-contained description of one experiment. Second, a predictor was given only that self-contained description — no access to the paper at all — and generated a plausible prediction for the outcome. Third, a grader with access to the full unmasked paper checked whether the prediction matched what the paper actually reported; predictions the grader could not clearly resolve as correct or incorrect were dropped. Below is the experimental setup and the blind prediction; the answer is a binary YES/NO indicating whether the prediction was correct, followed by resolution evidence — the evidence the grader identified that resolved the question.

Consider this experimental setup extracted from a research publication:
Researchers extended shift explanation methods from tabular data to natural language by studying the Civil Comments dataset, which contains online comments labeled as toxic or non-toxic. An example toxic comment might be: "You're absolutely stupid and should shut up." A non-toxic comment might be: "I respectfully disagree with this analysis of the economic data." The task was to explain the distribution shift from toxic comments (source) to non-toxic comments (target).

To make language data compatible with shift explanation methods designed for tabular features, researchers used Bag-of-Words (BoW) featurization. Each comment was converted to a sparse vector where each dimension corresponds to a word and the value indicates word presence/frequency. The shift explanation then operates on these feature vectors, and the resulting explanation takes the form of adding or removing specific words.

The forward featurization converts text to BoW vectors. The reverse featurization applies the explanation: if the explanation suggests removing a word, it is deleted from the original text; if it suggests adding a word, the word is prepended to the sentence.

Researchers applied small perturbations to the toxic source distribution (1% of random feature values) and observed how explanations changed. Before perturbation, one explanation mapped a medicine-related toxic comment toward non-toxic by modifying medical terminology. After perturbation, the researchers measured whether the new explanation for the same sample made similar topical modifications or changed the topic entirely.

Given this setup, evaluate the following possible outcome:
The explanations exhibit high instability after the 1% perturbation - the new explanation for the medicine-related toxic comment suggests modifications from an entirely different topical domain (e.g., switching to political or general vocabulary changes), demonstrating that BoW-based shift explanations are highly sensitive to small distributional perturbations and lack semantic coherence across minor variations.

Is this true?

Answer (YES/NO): YES